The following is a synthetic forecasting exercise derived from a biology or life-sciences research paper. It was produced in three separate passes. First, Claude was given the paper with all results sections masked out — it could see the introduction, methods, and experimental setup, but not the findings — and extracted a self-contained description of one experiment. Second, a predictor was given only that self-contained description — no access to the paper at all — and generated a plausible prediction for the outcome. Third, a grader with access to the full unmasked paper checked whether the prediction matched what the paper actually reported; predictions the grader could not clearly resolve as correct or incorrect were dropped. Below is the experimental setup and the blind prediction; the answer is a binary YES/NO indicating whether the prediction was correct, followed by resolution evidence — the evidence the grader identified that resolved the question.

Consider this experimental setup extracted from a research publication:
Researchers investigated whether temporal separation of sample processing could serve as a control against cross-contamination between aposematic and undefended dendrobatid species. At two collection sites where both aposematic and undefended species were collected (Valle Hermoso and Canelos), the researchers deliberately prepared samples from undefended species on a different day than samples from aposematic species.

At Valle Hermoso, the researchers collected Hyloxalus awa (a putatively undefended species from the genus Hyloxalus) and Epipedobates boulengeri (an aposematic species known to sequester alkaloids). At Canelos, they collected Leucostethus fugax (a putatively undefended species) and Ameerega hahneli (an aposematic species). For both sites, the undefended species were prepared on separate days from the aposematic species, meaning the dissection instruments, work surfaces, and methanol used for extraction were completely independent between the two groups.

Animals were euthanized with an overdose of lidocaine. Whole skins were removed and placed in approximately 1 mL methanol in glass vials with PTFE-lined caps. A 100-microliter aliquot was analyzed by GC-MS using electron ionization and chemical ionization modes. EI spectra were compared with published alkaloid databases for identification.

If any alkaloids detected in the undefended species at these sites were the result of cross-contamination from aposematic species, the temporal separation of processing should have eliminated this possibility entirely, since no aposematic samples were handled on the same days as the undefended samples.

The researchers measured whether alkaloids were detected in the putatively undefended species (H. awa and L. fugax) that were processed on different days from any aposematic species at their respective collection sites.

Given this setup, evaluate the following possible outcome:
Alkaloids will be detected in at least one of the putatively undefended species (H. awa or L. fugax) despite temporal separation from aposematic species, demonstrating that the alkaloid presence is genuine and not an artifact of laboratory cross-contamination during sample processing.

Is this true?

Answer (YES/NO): YES